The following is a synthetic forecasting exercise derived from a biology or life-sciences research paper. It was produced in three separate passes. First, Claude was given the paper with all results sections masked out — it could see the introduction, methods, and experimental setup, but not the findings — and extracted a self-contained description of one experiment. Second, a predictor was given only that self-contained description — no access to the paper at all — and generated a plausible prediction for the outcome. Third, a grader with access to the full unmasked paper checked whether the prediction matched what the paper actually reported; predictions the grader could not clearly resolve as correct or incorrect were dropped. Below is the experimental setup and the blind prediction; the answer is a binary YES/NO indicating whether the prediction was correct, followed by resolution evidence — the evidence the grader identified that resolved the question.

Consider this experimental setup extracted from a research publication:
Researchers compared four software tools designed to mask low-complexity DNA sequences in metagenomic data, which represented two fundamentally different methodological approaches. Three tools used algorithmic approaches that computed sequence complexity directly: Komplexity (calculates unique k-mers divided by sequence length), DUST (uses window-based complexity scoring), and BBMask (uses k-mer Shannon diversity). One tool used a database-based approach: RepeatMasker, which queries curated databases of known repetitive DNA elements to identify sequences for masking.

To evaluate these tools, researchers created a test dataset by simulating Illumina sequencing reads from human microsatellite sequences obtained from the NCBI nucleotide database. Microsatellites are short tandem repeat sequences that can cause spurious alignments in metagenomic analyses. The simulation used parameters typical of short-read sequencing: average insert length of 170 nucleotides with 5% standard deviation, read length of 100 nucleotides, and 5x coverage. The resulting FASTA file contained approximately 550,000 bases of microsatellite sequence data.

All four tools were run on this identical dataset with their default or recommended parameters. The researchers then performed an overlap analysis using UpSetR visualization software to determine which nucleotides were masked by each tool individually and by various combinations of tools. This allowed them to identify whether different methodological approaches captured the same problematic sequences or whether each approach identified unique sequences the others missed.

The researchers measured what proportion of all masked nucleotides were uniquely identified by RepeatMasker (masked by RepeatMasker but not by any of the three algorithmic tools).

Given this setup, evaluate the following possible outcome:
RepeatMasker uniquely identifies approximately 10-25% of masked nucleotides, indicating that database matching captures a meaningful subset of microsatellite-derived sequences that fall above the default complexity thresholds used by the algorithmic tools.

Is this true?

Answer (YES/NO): YES